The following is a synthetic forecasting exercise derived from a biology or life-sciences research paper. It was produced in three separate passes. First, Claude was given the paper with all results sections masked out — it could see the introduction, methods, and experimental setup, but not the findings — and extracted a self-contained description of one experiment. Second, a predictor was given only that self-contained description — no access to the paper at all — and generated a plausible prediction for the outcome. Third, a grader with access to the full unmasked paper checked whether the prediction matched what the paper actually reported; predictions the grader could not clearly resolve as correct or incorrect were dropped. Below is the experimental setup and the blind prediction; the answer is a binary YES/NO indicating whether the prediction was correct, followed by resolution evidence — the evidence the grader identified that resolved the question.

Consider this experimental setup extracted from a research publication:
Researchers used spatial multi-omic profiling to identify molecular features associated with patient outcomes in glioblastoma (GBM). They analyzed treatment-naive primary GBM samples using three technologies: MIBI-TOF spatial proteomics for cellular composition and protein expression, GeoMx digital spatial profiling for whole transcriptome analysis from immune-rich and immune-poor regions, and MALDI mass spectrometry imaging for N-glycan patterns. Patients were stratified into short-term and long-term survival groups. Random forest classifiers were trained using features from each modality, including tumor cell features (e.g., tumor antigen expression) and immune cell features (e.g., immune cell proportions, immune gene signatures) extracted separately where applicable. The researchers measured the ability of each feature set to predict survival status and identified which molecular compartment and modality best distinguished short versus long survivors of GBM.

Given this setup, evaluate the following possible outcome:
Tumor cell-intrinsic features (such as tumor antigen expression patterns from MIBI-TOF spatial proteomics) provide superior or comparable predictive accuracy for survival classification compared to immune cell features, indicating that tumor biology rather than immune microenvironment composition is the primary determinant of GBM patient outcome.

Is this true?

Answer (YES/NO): NO